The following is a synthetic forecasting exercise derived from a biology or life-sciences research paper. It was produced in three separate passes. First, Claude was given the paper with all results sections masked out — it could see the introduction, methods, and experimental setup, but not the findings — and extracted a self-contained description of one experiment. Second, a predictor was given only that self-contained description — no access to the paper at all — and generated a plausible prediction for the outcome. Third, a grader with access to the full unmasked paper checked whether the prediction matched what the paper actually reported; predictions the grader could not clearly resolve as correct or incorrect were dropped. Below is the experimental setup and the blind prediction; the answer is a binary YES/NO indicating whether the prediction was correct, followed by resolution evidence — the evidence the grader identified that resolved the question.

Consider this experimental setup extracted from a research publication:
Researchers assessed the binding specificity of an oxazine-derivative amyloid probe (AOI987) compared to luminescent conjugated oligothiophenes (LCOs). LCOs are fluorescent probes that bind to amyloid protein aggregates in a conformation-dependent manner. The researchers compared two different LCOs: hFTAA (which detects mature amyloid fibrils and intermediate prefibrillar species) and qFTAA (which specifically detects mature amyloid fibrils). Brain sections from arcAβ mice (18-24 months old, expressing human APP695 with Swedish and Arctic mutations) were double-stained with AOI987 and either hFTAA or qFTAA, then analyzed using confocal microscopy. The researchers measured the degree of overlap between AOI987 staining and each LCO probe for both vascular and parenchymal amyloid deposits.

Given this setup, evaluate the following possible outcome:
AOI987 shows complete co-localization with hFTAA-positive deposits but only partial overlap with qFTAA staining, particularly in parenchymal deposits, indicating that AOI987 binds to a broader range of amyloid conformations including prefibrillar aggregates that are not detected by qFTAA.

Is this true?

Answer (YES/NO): NO